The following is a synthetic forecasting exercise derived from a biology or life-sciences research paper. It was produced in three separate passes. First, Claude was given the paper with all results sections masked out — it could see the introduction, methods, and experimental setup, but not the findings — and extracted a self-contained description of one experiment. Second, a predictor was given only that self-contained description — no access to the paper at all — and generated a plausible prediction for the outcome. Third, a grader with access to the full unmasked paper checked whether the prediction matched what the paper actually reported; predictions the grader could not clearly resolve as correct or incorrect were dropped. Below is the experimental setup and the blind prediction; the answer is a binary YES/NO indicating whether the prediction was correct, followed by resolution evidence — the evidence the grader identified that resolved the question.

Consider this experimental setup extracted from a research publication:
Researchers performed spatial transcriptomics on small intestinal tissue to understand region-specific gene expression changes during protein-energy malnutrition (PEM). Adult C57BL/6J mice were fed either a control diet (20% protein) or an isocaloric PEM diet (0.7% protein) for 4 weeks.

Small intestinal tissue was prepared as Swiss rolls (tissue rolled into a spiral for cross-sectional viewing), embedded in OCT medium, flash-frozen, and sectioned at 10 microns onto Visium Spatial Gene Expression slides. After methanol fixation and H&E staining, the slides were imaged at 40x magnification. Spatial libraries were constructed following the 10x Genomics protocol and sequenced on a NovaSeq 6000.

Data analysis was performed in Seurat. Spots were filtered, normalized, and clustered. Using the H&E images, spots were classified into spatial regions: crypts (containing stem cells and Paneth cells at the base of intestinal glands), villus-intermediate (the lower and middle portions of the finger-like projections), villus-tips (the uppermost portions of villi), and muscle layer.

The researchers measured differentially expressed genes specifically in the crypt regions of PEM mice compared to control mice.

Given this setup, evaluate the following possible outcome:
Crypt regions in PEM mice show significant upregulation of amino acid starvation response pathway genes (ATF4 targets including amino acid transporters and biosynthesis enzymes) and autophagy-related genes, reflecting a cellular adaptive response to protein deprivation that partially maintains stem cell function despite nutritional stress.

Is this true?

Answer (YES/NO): NO